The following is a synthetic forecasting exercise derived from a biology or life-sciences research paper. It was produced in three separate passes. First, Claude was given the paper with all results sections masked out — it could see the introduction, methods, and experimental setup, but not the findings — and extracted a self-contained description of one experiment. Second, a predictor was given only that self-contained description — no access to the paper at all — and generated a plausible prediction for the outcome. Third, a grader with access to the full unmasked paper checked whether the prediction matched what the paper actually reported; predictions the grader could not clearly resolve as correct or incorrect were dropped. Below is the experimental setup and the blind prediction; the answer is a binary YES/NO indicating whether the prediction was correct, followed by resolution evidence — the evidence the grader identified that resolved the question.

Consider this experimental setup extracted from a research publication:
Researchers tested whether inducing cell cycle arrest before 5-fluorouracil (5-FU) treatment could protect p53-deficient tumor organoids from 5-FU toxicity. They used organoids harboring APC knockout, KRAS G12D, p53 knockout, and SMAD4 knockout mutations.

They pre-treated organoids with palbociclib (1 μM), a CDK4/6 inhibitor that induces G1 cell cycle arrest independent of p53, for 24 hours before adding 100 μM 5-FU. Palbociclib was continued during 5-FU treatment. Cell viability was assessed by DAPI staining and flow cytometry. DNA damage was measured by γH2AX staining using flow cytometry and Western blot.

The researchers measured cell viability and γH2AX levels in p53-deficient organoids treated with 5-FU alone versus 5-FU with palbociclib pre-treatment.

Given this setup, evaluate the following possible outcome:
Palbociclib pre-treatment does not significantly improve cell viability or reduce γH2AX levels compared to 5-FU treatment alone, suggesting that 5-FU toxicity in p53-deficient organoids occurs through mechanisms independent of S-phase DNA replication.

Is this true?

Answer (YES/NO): NO